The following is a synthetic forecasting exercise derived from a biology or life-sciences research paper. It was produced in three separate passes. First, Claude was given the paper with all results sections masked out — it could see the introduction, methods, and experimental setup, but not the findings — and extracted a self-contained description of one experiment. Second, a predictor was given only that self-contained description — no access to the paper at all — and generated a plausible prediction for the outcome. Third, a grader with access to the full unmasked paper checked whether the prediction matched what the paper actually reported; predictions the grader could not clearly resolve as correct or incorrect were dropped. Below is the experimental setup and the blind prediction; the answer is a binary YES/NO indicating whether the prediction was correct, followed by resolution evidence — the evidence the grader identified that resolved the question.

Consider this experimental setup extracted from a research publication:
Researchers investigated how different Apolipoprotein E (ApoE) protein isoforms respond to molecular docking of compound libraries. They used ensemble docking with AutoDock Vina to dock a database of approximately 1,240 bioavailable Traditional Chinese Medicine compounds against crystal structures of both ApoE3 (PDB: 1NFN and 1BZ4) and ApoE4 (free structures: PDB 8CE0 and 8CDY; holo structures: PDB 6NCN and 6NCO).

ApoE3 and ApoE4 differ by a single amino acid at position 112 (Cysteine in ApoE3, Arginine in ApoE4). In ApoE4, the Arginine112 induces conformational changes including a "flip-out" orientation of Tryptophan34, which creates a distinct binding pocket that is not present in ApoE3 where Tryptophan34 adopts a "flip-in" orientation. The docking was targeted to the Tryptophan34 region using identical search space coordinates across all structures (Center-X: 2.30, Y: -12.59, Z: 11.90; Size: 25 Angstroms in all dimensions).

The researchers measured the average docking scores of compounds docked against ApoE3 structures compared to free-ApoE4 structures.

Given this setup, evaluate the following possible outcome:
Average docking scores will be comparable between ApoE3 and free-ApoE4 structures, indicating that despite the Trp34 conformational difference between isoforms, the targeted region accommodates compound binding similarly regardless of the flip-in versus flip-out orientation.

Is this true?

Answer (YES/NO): NO